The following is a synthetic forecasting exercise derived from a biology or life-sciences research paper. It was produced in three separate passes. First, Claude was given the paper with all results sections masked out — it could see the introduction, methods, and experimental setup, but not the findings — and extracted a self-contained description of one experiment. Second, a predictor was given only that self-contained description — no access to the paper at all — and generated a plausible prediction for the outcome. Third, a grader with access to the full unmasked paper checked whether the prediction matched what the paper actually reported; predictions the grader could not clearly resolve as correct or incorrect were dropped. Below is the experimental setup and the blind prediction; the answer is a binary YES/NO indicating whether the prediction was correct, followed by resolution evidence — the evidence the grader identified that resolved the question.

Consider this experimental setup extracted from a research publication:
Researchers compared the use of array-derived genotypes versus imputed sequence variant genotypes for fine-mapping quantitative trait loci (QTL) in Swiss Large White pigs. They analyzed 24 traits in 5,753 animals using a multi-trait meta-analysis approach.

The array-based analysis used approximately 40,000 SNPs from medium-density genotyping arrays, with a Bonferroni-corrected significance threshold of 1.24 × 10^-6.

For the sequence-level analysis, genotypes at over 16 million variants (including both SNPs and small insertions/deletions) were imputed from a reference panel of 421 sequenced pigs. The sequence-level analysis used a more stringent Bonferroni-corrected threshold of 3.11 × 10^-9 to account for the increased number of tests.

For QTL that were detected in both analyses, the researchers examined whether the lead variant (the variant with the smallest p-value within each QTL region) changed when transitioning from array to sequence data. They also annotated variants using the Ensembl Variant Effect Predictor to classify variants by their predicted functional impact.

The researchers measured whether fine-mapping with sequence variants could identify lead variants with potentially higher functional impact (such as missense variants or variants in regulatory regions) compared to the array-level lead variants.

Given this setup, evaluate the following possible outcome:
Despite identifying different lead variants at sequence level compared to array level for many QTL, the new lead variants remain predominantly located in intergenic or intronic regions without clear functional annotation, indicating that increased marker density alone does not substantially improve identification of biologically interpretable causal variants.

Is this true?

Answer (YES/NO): YES